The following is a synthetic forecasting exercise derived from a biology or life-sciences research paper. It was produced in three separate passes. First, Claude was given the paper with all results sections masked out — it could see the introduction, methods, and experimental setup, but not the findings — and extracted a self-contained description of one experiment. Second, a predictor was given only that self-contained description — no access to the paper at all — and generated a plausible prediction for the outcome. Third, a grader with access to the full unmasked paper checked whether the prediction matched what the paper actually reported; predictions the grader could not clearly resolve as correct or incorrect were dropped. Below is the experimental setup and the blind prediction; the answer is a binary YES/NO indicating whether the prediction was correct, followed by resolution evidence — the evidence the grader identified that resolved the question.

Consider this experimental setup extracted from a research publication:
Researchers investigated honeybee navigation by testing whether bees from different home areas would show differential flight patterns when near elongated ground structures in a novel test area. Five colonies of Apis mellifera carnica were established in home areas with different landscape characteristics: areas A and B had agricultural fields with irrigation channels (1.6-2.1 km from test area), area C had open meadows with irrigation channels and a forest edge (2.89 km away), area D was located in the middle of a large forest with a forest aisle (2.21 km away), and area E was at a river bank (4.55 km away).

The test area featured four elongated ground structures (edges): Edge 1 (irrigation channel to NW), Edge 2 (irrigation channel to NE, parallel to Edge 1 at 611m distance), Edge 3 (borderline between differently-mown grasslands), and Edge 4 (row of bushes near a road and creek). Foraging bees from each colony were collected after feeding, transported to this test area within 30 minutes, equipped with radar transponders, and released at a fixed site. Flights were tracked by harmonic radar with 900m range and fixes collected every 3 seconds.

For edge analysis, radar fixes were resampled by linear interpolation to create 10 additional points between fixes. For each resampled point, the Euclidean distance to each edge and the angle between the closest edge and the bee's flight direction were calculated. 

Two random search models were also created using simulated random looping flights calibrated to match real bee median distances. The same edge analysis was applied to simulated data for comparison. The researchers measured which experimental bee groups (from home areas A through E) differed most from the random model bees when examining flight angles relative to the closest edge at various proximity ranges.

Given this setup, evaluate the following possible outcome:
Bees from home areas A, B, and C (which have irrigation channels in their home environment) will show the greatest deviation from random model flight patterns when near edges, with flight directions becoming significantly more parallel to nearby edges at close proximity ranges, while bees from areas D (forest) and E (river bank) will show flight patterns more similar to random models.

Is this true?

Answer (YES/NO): NO